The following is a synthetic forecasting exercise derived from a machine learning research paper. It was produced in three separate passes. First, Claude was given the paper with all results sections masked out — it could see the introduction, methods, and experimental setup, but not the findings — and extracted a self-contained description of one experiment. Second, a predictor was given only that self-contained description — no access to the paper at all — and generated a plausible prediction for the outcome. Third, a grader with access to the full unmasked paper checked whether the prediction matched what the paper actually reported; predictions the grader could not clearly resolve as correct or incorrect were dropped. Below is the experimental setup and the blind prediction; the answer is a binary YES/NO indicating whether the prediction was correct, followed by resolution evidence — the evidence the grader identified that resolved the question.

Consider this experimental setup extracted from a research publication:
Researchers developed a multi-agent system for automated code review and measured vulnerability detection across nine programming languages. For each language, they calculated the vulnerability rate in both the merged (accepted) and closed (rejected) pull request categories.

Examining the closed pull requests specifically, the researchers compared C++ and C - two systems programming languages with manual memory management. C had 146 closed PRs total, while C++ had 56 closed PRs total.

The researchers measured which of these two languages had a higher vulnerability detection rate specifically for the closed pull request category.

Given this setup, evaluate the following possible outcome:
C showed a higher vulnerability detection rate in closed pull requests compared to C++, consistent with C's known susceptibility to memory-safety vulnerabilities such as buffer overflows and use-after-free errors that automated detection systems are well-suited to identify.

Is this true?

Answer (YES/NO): NO